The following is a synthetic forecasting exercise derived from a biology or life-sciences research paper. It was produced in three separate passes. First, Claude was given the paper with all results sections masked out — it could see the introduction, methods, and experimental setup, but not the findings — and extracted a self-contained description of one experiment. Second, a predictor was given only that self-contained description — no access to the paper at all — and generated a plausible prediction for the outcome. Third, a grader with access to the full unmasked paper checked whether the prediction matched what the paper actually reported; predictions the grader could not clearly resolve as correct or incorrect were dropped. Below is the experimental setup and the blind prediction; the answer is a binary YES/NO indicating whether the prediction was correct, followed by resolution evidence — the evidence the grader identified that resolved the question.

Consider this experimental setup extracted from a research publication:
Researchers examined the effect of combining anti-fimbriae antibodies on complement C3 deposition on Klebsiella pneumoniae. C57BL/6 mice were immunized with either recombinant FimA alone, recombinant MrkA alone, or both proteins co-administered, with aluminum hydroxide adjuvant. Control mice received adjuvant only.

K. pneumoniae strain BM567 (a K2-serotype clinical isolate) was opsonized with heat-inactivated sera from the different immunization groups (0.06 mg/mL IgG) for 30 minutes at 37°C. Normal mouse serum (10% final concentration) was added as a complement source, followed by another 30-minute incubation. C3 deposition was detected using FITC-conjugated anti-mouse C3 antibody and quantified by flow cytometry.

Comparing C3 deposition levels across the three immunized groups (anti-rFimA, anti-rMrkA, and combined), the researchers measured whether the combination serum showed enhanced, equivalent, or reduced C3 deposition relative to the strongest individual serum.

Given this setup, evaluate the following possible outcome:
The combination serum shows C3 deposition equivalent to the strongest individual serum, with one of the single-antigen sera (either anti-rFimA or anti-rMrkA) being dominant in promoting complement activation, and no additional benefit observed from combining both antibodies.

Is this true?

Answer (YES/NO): NO